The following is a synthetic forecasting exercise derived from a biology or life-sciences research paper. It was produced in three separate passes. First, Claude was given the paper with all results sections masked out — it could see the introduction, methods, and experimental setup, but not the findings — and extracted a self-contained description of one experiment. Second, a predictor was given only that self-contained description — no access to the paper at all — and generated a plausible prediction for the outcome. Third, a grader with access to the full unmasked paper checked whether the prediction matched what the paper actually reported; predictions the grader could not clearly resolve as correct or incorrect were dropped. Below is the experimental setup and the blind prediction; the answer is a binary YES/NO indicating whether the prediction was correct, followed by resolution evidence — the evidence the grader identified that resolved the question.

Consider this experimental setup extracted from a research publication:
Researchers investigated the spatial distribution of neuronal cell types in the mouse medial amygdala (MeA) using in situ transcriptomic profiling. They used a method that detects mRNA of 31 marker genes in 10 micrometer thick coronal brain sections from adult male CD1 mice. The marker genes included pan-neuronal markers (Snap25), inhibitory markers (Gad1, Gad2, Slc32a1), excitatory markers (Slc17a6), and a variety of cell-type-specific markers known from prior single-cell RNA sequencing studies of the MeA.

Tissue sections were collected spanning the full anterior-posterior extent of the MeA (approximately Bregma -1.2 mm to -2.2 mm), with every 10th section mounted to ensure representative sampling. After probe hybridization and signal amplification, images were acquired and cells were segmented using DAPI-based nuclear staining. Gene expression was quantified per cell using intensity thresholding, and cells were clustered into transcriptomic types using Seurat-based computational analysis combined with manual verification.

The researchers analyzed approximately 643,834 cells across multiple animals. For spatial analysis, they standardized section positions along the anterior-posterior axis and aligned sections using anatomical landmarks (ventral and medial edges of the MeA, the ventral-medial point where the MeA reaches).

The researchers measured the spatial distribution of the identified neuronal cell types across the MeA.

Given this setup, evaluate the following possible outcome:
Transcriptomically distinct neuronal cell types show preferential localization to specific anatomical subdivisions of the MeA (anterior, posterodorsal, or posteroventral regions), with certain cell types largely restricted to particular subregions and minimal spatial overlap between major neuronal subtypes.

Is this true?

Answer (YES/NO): YES